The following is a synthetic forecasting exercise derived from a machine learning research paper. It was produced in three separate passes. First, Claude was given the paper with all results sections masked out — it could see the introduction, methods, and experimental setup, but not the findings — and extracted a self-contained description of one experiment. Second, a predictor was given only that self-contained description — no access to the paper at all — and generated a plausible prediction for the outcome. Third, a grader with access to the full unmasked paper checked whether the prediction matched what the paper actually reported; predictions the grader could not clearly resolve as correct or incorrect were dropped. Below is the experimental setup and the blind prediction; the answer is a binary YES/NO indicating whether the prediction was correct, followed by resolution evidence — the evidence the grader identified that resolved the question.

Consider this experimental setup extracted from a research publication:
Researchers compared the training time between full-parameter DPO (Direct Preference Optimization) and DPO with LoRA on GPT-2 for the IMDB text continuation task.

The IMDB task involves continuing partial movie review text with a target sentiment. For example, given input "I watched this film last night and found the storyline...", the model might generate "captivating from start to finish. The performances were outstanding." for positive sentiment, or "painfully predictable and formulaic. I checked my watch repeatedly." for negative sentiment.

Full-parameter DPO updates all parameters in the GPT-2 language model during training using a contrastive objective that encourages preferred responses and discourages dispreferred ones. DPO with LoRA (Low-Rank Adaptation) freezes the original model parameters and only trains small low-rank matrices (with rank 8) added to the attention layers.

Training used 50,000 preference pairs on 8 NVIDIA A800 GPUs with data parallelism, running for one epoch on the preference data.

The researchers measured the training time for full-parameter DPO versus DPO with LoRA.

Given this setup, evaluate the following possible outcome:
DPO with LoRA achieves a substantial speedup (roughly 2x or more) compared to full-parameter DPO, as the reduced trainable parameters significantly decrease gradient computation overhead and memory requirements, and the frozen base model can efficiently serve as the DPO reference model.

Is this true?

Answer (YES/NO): NO